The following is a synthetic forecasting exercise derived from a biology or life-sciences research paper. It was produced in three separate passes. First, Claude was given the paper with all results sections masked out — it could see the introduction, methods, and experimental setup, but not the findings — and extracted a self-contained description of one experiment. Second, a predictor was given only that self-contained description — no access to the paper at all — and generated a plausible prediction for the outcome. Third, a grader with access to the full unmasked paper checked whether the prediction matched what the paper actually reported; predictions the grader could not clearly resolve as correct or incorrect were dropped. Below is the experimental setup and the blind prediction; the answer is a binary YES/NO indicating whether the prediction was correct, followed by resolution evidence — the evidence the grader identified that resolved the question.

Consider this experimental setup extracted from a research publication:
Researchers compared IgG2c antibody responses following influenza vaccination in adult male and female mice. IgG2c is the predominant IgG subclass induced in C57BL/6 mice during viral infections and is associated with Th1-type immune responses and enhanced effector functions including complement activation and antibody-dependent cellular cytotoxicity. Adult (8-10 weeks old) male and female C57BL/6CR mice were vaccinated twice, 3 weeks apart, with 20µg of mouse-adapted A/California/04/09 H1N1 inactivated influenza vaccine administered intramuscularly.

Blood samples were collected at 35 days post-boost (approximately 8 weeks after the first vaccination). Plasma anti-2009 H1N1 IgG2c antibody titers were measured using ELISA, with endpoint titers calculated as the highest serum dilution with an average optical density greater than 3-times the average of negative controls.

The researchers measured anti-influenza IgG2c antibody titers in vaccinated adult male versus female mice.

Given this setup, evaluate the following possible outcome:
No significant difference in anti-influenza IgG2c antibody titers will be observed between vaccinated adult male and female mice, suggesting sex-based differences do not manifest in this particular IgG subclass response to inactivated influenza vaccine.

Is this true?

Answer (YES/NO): NO